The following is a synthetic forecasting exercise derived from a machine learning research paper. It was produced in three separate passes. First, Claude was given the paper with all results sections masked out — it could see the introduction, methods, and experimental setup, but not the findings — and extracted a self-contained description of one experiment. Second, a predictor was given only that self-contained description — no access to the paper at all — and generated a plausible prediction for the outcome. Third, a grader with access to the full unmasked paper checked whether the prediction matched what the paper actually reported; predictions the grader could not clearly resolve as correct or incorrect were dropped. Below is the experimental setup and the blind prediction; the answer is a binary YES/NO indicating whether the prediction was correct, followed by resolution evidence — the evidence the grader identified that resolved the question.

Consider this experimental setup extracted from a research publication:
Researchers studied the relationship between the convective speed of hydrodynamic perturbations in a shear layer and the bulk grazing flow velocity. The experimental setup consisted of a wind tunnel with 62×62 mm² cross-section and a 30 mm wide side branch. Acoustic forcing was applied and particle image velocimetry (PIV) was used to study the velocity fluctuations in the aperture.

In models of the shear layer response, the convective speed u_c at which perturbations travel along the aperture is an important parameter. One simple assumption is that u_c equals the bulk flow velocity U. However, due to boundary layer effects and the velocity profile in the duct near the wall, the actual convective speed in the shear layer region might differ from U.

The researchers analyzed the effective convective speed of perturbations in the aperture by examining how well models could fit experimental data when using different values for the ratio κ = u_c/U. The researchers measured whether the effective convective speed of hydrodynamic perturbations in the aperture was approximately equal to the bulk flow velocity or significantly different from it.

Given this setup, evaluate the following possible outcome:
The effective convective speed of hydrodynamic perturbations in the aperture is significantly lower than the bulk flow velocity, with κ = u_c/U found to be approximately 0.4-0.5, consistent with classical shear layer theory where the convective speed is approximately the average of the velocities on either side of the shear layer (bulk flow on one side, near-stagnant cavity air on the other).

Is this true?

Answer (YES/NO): NO